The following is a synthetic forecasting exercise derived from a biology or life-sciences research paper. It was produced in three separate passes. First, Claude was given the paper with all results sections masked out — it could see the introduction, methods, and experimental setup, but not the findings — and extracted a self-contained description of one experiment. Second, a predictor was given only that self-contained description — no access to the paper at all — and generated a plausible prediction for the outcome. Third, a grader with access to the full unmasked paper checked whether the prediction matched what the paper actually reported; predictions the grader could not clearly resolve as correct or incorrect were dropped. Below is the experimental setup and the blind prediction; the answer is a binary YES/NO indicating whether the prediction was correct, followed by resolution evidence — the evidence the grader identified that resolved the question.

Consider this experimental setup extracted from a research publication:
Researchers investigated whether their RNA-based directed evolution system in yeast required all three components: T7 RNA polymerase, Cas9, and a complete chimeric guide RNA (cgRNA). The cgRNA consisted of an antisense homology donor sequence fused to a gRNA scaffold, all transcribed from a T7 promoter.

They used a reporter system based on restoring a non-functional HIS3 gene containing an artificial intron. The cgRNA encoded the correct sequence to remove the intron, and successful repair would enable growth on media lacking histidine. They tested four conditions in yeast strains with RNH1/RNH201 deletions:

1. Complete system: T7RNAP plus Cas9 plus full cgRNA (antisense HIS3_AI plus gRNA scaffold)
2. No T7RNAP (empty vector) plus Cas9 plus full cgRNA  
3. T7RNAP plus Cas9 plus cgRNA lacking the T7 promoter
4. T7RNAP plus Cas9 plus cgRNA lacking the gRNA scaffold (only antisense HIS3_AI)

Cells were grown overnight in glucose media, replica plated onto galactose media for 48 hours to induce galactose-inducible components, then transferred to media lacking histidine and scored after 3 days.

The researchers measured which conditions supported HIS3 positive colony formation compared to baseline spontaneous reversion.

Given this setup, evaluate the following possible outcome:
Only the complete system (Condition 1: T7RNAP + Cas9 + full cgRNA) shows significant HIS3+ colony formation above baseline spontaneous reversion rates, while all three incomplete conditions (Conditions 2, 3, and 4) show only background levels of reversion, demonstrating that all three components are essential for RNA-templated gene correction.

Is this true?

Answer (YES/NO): NO